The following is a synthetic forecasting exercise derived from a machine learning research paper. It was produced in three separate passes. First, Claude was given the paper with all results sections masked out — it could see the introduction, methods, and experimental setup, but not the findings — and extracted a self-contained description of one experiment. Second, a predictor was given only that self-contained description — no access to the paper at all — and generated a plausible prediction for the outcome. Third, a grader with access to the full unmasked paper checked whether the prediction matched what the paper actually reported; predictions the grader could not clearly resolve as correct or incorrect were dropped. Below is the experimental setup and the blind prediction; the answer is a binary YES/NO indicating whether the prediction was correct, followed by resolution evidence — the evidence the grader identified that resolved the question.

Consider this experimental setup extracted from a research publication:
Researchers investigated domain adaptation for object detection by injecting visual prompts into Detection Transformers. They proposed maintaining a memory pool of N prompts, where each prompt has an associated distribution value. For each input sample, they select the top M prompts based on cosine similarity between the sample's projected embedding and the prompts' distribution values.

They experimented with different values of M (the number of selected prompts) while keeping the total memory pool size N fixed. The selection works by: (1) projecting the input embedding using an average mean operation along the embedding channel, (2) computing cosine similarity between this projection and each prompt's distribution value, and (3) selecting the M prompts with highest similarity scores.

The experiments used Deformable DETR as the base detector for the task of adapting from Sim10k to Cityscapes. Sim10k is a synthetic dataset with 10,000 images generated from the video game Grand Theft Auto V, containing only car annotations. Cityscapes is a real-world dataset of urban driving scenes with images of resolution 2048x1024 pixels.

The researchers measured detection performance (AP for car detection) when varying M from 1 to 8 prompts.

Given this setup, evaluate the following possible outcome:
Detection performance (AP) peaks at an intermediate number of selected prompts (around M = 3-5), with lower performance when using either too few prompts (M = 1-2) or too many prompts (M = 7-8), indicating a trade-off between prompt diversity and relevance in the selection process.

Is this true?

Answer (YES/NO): NO